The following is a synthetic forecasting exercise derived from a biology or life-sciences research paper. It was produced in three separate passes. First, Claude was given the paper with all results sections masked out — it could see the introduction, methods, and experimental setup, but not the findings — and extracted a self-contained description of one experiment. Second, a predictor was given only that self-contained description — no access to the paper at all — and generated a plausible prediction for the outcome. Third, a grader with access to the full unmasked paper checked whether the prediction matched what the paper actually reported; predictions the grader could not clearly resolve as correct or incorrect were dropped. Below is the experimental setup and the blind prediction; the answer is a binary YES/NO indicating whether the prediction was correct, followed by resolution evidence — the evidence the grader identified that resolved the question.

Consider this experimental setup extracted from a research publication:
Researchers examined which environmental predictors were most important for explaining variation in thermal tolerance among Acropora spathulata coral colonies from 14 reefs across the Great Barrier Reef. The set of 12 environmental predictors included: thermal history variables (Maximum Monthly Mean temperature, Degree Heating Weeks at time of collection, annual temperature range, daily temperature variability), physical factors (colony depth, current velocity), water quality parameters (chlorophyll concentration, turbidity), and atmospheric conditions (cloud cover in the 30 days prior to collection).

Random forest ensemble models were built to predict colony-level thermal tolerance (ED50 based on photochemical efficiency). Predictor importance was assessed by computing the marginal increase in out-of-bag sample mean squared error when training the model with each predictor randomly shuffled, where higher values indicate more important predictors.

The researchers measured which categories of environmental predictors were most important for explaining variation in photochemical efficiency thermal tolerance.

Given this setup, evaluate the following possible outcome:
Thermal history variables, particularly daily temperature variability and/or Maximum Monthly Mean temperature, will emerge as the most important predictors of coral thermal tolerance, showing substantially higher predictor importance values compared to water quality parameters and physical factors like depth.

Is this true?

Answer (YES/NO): YES